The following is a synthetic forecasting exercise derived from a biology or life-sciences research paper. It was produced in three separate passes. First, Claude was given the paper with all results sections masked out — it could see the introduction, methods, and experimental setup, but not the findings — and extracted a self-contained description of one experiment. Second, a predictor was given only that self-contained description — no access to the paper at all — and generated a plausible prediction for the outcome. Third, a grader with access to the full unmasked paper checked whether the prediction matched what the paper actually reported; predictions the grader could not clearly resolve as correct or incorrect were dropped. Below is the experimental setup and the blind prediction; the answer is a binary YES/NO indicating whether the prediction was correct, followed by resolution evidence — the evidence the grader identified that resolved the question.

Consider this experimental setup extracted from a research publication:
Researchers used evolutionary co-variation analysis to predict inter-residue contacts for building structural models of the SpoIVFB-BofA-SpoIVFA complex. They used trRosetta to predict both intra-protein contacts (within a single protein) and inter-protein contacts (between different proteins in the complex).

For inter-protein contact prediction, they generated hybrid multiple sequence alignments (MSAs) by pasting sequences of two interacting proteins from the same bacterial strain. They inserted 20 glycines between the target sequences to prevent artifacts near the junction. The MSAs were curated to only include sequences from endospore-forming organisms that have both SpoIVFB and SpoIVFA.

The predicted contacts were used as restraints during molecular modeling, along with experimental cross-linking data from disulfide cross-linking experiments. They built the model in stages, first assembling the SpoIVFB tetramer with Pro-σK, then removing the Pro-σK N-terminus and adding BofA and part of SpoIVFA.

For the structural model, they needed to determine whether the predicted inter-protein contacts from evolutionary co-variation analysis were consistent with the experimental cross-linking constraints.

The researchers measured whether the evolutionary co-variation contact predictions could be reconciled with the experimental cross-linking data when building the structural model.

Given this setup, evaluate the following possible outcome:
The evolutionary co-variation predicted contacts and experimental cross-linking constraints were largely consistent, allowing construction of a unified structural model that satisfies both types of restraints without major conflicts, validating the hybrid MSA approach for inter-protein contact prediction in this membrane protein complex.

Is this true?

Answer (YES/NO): NO